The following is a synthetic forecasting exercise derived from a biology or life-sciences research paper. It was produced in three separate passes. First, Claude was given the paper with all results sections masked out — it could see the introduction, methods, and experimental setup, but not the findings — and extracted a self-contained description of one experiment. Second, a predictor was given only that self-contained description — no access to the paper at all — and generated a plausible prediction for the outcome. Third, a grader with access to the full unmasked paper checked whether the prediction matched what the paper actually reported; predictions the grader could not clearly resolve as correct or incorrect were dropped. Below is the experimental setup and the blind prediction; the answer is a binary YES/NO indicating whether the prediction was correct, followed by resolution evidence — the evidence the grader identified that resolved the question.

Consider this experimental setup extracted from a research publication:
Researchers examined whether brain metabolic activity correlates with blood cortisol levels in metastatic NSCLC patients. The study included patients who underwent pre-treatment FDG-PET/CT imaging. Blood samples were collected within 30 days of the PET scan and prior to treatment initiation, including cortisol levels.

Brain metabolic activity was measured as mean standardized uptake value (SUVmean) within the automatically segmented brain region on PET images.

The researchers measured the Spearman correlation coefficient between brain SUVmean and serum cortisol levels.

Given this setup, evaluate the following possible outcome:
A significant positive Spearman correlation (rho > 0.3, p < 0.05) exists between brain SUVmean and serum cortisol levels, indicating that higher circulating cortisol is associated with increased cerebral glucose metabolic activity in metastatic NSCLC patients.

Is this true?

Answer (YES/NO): NO